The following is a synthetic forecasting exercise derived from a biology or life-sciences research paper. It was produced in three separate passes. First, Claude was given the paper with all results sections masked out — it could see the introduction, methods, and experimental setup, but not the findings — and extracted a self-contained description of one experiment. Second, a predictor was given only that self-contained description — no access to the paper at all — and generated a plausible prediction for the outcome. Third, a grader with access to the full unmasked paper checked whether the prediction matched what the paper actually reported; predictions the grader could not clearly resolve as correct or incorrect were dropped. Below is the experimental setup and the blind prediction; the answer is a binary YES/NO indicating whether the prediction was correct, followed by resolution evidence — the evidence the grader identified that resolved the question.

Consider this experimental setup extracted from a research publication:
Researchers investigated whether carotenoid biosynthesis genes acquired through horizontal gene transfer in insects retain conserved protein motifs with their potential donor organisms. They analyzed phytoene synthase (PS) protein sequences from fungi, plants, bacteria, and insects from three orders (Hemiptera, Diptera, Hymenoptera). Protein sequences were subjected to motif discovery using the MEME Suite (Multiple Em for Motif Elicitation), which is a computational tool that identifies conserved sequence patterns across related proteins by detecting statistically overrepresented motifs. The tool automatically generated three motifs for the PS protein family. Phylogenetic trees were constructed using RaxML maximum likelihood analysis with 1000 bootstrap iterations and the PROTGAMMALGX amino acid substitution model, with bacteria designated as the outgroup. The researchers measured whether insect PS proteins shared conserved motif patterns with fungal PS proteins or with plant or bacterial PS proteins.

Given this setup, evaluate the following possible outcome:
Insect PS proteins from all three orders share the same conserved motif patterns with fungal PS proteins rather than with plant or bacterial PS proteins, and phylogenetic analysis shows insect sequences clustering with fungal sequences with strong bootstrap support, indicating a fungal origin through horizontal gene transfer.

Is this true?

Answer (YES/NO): NO